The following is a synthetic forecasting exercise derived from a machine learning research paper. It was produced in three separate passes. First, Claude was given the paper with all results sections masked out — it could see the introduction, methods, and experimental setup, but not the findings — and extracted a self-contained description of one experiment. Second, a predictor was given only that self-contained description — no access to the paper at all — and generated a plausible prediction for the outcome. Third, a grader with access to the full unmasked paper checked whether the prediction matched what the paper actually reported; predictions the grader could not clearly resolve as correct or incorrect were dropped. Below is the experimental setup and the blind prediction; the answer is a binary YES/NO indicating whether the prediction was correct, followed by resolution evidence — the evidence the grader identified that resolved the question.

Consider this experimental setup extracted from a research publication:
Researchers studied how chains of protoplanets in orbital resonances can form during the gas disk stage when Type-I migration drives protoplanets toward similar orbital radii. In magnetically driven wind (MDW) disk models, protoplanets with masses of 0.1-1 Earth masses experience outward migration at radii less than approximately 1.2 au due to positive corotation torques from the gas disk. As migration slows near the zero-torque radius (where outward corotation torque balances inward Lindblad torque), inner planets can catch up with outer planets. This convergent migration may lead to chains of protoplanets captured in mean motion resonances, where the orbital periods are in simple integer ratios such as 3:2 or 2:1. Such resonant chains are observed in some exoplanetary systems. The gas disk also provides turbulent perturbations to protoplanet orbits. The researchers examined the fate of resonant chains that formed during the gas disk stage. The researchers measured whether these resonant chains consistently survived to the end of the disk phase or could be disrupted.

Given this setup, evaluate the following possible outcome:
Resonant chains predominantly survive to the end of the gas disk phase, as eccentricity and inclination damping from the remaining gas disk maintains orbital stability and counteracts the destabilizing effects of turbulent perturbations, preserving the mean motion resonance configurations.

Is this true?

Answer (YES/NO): YES